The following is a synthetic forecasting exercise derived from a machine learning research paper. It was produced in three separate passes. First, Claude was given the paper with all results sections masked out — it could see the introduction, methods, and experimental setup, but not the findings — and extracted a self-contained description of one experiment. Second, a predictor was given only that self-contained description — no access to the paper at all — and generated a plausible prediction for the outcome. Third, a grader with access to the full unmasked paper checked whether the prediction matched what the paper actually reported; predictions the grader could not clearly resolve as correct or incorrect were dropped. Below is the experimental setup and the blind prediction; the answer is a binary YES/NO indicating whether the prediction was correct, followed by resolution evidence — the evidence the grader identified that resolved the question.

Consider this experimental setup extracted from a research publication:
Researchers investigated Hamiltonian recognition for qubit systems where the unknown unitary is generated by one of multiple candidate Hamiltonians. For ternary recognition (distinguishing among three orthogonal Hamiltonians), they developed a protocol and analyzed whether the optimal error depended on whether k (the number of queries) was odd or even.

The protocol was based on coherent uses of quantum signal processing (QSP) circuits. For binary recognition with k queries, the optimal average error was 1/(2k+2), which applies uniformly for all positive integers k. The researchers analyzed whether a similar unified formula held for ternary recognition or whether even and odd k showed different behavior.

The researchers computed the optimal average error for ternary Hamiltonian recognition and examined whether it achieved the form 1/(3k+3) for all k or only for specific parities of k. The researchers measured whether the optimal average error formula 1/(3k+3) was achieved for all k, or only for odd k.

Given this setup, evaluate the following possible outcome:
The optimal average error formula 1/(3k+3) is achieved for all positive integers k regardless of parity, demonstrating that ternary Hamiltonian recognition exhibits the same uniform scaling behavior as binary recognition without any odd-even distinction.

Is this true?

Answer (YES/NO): NO